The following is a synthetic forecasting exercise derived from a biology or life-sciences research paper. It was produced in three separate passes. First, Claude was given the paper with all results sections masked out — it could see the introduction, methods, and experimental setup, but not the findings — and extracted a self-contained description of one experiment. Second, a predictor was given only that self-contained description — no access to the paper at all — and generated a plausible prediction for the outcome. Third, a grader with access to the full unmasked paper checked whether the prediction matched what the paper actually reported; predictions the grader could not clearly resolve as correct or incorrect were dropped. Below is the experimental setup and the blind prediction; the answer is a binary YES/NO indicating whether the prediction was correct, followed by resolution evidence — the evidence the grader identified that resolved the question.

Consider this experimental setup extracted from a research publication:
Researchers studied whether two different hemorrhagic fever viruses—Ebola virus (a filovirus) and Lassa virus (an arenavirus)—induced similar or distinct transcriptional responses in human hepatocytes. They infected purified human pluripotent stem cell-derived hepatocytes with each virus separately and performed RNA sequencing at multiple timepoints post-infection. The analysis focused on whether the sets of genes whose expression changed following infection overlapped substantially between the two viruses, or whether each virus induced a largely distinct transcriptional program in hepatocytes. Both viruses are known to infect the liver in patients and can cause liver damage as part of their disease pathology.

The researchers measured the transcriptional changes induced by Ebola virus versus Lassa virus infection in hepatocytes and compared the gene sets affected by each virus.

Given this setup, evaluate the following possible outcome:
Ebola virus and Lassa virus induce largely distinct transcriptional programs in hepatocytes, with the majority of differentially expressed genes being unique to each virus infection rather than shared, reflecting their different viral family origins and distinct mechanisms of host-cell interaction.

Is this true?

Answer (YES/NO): YES